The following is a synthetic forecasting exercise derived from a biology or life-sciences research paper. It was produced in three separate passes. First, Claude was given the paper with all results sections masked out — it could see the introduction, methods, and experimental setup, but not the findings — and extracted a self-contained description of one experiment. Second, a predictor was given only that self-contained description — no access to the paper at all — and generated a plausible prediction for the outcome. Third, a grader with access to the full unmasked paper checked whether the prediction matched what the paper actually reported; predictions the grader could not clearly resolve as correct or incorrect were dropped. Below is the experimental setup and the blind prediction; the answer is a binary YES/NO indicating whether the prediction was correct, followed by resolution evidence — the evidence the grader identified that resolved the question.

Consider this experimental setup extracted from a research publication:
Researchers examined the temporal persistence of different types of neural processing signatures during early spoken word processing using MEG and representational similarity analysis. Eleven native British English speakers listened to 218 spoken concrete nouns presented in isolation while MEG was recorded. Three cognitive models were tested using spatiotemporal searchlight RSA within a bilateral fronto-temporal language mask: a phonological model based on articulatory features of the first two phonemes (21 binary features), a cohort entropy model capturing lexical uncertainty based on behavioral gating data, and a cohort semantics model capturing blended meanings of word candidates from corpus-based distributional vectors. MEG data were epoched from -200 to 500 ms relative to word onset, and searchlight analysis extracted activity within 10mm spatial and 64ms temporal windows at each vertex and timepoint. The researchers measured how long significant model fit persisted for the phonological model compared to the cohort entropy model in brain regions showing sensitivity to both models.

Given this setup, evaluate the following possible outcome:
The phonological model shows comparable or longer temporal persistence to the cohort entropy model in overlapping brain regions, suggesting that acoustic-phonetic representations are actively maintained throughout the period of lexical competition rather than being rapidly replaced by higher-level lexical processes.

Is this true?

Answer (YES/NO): YES